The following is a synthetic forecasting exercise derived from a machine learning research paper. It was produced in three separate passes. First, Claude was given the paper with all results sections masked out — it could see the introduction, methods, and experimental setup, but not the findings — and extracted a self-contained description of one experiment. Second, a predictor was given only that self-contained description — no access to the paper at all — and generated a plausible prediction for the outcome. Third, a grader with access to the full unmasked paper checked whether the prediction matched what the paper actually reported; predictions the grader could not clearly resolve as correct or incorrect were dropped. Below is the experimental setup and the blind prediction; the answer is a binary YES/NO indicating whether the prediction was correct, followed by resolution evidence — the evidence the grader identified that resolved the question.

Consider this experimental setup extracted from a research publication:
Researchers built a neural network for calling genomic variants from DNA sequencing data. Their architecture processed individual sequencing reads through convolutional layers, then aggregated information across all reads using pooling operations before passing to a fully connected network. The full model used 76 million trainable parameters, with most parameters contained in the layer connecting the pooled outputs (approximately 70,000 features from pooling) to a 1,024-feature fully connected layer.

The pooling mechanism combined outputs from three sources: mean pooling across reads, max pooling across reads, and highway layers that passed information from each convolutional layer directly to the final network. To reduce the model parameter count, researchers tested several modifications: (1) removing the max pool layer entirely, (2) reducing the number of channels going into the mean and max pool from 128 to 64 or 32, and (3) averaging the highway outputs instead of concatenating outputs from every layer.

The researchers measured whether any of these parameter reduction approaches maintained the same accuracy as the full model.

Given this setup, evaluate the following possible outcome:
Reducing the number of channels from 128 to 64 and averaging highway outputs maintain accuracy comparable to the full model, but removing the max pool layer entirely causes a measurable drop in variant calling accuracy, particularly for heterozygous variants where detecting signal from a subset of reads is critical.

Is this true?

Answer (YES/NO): NO